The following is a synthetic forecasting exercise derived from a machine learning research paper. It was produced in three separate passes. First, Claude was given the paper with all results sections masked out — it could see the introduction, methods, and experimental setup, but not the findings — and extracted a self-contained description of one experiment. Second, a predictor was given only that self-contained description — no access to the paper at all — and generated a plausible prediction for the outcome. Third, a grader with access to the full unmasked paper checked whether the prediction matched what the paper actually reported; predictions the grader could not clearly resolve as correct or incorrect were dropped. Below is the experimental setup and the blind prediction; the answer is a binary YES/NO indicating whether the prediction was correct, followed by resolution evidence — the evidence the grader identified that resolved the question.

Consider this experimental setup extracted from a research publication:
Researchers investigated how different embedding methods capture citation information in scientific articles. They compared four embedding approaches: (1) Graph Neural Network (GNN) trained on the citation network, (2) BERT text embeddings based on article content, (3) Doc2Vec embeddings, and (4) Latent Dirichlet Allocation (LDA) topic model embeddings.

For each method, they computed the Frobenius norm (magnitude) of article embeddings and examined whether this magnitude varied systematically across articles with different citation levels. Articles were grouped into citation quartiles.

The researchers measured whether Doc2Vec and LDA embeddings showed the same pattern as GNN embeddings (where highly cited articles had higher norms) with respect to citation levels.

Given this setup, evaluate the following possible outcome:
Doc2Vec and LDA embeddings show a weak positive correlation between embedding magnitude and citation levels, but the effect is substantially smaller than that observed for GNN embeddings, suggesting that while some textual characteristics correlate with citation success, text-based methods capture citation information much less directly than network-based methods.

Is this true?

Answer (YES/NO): NO